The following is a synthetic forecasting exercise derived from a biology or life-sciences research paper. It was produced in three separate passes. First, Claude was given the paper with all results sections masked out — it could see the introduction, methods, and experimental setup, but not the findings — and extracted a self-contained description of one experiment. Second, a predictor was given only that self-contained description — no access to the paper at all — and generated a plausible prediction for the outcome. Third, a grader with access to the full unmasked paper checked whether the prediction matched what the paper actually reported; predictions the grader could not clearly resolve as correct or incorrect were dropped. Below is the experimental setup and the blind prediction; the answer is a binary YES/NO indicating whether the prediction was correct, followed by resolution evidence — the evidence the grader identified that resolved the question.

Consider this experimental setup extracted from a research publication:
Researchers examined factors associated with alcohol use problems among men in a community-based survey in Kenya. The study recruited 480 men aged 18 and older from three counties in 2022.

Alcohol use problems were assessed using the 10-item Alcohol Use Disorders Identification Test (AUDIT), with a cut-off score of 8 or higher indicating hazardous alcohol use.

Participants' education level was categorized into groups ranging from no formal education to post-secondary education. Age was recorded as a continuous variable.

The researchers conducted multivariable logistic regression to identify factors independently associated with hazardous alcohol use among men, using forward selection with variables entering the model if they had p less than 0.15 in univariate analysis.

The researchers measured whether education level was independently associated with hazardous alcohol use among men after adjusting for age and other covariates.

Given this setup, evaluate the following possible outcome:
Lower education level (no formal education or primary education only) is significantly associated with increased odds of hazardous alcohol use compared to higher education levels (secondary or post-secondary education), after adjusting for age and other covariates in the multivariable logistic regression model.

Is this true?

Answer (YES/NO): NO